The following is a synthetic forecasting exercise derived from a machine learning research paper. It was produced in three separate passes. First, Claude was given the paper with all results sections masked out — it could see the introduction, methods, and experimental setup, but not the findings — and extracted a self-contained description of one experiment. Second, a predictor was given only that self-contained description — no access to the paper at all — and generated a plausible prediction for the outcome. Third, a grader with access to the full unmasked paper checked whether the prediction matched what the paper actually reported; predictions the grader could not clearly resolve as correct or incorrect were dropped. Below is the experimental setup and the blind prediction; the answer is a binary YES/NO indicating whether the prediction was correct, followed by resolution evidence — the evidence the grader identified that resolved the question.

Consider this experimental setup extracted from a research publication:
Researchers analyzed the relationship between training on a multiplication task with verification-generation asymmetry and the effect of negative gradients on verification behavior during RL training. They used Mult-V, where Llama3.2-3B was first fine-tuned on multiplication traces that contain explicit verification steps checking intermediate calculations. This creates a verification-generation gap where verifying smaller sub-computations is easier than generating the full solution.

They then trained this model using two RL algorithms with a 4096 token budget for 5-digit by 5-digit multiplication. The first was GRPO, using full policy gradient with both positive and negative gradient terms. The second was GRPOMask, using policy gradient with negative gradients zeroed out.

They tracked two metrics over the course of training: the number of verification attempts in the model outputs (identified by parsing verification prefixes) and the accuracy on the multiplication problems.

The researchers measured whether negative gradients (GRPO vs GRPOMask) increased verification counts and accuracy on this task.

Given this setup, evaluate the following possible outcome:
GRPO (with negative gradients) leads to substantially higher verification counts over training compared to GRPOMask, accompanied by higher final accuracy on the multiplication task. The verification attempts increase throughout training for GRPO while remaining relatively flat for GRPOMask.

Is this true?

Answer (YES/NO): YES